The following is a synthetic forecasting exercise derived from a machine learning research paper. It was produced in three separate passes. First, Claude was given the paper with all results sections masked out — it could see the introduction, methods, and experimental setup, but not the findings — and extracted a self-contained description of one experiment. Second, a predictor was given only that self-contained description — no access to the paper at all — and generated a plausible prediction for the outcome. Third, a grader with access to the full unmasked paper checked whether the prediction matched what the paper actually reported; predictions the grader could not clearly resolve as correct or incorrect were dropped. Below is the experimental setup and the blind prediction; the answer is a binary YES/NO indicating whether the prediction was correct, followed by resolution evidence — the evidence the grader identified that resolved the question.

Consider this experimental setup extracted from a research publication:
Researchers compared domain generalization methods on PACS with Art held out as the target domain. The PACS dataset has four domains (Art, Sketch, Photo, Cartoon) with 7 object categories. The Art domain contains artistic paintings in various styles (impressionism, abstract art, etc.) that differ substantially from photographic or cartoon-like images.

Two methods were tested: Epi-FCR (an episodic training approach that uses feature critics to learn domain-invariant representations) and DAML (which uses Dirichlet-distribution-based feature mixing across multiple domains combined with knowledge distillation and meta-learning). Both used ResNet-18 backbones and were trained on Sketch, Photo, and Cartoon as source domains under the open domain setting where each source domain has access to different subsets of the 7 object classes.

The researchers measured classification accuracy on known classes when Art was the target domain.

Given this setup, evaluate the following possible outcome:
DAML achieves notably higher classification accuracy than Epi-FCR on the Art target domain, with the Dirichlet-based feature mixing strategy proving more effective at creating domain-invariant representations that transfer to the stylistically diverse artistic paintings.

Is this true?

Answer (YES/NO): NO